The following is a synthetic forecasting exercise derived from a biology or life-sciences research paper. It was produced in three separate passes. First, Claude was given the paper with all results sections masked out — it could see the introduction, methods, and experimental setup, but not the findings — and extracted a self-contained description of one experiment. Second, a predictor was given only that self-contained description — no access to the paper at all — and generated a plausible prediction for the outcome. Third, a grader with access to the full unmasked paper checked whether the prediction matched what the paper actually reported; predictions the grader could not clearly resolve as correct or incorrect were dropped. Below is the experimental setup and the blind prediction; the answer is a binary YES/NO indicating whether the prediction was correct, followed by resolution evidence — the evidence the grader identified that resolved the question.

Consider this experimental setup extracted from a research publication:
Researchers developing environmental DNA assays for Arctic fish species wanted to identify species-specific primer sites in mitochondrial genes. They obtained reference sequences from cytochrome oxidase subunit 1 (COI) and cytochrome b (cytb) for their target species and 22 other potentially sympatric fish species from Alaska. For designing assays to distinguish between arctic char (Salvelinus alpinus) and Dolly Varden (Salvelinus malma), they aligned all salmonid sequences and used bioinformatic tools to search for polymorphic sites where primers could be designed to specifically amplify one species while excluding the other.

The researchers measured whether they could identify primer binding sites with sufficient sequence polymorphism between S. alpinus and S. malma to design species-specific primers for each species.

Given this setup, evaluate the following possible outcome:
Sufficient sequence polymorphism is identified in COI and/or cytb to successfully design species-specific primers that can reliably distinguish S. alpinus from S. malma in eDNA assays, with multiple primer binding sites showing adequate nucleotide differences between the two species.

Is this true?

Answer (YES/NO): NO